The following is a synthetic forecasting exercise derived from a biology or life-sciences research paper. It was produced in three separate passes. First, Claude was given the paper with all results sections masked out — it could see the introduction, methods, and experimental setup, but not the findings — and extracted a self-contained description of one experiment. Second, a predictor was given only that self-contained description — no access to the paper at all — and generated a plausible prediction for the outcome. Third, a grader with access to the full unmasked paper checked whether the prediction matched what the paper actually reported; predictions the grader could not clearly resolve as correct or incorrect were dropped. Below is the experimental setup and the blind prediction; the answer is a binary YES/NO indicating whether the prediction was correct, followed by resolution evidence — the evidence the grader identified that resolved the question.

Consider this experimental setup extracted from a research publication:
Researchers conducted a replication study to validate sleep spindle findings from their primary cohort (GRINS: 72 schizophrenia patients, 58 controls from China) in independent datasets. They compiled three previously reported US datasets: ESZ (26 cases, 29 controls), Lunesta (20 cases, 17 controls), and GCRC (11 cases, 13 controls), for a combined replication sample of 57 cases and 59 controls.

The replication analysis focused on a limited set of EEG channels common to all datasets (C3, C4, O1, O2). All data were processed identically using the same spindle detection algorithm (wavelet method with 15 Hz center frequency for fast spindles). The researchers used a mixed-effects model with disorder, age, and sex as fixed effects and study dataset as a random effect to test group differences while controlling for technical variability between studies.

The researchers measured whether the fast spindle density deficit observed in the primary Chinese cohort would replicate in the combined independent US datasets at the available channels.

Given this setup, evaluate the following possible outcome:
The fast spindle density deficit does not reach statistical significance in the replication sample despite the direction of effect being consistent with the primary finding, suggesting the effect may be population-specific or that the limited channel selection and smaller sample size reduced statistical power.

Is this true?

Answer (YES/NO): NO